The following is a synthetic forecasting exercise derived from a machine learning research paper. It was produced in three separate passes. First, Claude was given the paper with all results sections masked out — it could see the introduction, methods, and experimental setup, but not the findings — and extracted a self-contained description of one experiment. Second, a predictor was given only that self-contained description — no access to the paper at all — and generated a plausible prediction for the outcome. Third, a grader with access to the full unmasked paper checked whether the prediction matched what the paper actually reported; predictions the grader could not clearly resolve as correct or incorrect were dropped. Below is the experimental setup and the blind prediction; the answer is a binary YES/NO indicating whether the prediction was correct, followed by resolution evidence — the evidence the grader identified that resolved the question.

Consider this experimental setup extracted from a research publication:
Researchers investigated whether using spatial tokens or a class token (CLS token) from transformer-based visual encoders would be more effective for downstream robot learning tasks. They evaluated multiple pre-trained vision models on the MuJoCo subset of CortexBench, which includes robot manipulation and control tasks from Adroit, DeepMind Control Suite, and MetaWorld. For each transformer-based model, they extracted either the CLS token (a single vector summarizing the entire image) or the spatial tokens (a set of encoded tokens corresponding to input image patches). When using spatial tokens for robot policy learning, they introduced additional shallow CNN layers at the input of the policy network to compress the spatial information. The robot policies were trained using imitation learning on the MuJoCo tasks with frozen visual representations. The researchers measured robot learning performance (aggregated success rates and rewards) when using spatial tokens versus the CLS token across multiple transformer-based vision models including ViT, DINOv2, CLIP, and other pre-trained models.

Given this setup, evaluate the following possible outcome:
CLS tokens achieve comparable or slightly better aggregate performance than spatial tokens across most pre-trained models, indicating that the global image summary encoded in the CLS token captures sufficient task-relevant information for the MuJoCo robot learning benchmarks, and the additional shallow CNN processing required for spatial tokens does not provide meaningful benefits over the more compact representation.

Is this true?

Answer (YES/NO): NO